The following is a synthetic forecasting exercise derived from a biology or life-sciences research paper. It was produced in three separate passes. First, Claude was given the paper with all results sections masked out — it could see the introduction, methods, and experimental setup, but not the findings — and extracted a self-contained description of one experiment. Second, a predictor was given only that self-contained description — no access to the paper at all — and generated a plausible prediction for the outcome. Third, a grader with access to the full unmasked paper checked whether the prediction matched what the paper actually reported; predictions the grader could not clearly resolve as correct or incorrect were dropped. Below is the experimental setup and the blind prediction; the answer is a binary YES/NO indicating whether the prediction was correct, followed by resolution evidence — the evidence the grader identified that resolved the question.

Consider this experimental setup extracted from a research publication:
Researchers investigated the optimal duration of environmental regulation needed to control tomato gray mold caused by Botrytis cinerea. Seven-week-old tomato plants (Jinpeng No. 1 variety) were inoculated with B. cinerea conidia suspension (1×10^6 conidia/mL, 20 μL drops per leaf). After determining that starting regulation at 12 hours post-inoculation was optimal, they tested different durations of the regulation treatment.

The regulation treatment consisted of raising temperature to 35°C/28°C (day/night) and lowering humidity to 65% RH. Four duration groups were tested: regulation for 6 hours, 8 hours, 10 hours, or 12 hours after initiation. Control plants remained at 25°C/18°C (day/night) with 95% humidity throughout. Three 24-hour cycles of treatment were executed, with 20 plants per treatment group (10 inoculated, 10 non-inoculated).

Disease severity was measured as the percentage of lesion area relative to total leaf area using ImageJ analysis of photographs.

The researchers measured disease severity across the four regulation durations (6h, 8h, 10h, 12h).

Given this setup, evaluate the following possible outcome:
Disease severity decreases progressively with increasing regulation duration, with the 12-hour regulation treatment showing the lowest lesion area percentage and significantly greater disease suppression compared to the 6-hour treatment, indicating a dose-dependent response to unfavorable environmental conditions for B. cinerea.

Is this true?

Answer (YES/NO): NO